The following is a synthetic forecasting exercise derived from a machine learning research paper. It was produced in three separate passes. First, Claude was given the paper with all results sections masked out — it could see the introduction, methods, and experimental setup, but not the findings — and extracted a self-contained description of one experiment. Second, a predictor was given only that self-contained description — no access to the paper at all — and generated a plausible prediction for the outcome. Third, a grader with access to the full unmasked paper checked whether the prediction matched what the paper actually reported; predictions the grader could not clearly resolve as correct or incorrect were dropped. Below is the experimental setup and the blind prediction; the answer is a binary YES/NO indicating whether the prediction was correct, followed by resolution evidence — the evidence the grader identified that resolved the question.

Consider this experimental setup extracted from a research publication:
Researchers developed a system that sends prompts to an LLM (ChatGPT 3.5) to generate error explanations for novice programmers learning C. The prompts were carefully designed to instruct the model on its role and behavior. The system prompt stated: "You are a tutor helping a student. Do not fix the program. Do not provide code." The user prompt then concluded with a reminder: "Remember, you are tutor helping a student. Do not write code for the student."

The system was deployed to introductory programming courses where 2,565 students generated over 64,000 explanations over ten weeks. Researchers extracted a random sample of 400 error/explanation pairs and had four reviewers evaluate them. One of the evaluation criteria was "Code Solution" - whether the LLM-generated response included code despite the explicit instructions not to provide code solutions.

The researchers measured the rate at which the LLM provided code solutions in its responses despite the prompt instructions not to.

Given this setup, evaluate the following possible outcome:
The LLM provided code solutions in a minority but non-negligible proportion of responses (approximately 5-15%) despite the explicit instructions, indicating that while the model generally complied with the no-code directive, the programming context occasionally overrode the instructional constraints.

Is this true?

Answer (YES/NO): NO